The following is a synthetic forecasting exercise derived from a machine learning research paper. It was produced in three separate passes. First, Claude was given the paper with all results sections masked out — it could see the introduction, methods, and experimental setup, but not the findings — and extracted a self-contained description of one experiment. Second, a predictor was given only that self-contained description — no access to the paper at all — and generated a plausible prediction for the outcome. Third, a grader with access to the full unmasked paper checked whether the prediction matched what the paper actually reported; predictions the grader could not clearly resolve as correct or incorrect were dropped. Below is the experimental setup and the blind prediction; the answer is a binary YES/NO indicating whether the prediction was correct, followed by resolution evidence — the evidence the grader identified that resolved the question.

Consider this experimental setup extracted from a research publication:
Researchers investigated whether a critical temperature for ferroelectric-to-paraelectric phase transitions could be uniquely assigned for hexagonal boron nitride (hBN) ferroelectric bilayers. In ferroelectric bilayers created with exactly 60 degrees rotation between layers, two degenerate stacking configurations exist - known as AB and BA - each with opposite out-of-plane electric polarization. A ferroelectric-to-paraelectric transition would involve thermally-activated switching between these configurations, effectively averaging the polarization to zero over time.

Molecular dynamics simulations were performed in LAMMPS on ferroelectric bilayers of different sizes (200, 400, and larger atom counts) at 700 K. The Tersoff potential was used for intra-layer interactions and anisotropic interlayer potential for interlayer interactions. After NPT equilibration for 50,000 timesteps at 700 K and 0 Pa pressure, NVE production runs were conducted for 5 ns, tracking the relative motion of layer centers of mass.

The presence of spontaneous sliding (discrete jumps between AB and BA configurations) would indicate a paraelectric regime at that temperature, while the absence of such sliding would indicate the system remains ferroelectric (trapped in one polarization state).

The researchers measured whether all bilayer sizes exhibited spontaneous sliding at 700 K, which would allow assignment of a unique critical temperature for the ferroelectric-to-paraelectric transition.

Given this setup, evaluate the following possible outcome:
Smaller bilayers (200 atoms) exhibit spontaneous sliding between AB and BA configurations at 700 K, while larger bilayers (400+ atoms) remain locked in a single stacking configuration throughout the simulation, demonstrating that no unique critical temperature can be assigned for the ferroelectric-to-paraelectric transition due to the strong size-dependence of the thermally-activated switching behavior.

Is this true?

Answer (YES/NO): NO